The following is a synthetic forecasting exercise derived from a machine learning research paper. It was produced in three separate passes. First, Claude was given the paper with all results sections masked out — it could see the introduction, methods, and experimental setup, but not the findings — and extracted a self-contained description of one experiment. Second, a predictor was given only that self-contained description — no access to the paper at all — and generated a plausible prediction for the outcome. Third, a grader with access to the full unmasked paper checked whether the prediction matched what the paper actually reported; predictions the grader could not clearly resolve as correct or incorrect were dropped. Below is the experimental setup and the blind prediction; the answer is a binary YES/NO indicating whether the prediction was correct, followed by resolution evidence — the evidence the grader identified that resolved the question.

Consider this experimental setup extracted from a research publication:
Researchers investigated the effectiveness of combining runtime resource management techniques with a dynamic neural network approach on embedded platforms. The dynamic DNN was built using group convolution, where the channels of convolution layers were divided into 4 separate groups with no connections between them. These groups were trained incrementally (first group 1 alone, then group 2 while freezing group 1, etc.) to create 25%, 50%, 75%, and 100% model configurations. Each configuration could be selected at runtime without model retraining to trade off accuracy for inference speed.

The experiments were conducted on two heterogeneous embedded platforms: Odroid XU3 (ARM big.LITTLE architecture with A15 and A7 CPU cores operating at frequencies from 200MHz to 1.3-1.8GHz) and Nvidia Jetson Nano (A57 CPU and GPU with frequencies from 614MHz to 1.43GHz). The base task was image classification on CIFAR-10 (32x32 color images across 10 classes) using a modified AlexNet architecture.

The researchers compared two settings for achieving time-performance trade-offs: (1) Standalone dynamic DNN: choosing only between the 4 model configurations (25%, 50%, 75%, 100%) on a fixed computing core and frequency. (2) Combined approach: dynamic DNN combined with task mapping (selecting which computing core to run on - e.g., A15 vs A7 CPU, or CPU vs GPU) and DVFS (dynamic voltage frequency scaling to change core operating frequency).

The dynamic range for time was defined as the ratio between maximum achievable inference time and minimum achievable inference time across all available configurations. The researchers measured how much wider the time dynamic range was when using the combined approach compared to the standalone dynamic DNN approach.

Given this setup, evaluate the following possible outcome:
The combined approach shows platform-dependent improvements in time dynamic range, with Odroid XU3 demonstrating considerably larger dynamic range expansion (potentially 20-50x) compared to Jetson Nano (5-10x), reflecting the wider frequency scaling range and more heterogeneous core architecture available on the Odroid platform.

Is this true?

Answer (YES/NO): NO